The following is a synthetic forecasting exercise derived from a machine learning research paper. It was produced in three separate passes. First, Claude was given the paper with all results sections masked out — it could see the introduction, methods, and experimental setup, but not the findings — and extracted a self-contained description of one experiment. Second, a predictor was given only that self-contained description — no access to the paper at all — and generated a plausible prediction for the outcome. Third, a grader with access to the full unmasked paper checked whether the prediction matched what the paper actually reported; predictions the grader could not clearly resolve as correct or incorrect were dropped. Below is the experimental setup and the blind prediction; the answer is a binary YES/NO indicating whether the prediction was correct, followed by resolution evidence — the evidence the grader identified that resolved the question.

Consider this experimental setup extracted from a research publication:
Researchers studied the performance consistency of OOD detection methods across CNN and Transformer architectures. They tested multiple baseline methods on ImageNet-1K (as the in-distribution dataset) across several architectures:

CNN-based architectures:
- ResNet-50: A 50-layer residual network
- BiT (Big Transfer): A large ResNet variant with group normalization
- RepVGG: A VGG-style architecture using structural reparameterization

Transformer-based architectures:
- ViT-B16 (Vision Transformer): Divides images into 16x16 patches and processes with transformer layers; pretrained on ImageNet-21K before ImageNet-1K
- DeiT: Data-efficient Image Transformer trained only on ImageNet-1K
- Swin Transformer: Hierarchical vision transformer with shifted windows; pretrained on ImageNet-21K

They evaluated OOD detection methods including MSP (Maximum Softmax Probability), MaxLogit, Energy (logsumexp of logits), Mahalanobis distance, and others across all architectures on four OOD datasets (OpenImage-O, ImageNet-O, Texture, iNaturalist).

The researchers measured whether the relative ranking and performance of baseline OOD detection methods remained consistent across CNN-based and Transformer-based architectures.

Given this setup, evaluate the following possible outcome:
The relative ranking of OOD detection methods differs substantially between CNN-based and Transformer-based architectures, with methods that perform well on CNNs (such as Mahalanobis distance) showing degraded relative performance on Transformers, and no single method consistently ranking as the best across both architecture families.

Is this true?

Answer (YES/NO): NO